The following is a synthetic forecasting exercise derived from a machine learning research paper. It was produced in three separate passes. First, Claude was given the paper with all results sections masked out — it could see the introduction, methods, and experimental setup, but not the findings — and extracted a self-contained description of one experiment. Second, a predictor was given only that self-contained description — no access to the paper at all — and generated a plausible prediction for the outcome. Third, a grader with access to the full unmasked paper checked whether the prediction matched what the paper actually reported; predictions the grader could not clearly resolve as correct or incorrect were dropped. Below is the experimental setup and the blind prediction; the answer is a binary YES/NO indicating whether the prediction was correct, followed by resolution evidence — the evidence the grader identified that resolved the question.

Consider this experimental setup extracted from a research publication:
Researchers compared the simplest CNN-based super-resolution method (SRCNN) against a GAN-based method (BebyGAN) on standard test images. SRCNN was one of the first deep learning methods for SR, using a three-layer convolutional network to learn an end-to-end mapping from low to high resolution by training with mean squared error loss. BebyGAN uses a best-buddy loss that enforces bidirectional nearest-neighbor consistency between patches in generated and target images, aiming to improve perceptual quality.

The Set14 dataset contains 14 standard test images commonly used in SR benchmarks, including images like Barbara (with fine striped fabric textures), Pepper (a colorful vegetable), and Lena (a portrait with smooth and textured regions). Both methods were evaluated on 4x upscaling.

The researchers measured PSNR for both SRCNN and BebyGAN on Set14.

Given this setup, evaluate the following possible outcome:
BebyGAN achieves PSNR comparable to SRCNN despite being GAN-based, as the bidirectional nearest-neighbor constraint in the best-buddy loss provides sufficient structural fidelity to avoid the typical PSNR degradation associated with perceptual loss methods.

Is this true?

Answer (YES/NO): NO